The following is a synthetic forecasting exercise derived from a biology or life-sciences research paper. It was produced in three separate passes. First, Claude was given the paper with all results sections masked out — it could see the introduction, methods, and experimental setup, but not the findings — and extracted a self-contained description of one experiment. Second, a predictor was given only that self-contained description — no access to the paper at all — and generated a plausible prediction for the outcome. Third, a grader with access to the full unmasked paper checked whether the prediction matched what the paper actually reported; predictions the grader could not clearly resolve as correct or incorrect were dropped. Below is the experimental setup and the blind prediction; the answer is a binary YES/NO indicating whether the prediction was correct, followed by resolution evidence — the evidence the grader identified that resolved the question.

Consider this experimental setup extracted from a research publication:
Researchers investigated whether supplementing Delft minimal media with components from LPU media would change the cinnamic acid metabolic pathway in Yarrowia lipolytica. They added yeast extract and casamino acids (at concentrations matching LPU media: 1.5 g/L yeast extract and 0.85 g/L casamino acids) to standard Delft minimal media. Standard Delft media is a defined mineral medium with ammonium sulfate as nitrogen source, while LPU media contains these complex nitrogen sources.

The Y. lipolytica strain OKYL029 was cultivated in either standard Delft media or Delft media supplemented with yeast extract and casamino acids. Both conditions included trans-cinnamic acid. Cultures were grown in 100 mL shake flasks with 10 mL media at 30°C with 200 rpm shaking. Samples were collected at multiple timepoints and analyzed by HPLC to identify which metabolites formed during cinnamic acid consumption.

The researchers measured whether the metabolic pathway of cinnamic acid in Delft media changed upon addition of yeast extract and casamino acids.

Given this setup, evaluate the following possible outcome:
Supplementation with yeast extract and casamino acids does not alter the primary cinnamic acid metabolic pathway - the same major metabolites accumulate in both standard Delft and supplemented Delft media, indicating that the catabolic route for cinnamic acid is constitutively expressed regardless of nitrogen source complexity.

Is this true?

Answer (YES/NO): NO